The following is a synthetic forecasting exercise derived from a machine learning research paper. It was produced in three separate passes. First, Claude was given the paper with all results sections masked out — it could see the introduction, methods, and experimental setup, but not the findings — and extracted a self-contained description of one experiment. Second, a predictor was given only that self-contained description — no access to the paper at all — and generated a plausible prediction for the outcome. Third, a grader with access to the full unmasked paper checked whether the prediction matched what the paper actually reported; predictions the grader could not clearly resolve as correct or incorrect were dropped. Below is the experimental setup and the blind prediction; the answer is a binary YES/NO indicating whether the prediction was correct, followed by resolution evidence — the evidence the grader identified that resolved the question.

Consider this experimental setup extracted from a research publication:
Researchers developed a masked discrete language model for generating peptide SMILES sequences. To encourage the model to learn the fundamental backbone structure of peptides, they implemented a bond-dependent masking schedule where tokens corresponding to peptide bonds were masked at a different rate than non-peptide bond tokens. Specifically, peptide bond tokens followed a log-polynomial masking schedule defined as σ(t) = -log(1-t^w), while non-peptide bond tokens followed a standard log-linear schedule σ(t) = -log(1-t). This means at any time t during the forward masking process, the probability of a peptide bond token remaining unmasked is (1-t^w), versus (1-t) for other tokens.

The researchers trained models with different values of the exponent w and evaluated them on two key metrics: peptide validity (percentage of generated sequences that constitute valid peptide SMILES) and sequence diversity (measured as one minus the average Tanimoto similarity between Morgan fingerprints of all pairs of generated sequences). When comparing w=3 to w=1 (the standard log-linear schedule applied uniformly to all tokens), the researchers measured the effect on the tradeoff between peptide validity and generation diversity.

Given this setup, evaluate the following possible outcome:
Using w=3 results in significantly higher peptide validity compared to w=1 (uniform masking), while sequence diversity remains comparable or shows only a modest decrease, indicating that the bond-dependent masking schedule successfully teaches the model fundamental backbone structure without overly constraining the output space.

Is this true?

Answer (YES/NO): YES